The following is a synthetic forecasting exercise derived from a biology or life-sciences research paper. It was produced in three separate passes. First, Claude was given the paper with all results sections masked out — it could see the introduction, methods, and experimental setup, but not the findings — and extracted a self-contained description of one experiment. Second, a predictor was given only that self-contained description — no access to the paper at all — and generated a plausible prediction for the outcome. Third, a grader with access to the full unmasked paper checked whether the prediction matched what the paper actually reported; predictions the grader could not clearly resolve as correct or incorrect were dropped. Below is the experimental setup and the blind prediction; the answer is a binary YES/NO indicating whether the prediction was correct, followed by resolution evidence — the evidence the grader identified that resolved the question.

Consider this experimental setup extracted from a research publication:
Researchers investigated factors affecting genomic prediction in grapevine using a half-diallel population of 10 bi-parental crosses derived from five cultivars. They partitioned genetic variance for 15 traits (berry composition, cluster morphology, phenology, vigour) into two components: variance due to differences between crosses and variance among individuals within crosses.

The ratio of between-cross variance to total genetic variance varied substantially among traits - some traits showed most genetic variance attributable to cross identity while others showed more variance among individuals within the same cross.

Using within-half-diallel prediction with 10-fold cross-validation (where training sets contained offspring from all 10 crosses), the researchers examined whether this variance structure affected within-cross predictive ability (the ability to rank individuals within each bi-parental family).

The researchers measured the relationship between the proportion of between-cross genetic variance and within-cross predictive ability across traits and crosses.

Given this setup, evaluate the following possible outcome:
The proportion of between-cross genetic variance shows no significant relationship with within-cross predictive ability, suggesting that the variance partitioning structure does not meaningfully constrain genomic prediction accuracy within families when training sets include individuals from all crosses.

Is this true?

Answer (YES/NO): YES